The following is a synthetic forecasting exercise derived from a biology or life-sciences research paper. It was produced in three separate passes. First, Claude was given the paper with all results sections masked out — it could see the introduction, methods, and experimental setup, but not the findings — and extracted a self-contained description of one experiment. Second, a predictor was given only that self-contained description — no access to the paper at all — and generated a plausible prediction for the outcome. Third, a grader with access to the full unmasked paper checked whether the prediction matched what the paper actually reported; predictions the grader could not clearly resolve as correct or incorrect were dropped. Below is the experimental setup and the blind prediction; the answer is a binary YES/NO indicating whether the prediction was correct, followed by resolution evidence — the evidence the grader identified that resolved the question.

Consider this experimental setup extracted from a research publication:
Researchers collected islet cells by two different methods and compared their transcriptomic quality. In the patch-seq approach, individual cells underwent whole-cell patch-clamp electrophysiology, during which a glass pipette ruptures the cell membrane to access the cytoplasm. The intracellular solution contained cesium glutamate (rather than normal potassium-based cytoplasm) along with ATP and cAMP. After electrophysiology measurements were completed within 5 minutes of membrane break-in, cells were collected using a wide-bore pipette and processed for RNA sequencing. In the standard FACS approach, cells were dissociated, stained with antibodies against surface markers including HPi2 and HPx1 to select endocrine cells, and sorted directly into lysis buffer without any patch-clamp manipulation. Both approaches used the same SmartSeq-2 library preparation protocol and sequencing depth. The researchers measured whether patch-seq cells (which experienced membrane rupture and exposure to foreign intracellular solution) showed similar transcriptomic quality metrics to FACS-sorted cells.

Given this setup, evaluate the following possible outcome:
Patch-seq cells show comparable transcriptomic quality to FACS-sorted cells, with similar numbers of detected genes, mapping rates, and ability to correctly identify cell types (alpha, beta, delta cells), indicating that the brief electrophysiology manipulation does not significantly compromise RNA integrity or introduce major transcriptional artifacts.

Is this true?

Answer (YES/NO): NO